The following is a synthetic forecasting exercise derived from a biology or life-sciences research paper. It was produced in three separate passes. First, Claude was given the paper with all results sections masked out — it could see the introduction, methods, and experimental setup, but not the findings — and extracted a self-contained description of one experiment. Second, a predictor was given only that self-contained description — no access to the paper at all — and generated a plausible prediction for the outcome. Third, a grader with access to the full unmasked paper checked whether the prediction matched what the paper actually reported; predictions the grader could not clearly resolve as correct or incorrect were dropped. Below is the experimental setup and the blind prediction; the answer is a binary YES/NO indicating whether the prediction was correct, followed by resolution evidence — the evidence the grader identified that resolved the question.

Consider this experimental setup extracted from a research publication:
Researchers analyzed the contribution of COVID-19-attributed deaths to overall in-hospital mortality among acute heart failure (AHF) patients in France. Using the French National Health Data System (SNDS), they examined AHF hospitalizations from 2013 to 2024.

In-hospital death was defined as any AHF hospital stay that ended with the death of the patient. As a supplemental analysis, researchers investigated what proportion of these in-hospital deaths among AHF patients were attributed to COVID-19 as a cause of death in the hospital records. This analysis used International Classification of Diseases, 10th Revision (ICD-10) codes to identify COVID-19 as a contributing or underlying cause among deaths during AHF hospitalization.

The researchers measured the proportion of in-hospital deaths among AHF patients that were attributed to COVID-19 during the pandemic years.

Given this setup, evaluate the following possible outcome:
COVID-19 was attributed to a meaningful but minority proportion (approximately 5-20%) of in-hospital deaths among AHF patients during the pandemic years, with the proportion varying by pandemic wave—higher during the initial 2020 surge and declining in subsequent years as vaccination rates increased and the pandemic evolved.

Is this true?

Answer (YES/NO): NO